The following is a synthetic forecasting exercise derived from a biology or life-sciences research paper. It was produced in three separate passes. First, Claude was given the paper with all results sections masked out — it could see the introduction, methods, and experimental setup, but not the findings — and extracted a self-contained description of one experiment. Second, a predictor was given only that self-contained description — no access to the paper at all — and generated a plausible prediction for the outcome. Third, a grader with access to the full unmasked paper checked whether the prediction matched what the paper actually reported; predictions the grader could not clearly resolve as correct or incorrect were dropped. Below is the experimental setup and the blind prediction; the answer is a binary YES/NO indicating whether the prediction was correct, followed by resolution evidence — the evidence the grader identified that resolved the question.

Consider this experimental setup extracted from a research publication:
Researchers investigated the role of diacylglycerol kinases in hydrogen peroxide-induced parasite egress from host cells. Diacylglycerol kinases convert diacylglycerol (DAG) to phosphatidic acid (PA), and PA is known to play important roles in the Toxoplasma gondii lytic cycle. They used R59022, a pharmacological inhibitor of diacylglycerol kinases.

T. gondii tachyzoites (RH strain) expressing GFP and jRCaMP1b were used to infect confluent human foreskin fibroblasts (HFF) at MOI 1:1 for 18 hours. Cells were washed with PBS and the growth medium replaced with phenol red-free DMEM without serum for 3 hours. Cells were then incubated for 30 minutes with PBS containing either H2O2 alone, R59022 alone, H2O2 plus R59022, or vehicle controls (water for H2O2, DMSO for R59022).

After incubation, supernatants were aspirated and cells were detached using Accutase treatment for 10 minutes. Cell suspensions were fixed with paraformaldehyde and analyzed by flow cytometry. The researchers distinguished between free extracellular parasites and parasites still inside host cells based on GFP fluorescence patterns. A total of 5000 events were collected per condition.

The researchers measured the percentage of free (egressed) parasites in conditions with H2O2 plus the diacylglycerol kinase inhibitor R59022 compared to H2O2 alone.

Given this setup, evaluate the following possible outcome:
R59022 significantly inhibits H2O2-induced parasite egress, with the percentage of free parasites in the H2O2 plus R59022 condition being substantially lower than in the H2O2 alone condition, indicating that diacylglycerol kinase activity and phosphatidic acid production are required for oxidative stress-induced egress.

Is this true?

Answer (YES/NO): YES